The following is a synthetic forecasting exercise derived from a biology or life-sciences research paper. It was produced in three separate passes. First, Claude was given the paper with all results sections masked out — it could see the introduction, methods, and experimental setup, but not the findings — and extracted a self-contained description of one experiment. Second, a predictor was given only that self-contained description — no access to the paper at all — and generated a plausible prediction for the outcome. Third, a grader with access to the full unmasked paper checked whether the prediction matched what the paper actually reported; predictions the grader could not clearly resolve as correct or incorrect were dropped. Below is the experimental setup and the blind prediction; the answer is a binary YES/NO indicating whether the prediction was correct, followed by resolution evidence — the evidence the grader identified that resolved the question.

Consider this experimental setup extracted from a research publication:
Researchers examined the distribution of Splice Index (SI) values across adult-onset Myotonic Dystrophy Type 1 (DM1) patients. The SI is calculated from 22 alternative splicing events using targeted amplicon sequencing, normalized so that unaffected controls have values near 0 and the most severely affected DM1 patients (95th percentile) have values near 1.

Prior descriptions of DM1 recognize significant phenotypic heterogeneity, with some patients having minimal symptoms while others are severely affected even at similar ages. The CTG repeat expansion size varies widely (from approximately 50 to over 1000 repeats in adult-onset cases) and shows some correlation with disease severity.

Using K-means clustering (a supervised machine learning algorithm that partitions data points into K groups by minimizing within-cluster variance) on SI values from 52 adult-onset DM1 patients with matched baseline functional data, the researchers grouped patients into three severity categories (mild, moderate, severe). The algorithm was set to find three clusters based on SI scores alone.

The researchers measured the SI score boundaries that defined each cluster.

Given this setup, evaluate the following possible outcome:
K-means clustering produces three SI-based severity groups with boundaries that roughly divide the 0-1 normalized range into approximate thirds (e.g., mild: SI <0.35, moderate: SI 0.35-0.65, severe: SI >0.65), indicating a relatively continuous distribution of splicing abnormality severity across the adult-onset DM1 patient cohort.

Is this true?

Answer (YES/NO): NO